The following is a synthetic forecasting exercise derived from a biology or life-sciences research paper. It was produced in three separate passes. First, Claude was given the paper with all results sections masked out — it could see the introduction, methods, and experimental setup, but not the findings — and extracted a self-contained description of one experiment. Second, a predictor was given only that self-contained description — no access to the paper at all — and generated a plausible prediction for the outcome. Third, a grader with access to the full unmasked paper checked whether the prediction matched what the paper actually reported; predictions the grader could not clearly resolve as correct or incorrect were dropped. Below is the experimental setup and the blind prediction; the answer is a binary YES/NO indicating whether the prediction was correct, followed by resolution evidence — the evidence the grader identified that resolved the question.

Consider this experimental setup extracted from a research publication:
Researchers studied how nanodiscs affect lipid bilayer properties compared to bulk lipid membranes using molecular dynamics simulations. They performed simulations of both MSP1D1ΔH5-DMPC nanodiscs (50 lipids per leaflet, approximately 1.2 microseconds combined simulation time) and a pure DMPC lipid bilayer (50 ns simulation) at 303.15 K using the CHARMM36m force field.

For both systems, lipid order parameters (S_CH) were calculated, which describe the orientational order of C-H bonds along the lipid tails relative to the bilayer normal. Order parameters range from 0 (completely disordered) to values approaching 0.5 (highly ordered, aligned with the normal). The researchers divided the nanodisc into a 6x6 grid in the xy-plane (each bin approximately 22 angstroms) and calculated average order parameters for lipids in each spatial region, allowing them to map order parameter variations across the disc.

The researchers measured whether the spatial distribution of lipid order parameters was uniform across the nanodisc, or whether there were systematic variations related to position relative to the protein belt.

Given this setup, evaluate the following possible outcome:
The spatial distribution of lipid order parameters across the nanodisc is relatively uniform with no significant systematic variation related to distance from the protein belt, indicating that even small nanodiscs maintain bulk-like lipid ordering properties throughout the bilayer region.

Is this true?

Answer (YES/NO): NO